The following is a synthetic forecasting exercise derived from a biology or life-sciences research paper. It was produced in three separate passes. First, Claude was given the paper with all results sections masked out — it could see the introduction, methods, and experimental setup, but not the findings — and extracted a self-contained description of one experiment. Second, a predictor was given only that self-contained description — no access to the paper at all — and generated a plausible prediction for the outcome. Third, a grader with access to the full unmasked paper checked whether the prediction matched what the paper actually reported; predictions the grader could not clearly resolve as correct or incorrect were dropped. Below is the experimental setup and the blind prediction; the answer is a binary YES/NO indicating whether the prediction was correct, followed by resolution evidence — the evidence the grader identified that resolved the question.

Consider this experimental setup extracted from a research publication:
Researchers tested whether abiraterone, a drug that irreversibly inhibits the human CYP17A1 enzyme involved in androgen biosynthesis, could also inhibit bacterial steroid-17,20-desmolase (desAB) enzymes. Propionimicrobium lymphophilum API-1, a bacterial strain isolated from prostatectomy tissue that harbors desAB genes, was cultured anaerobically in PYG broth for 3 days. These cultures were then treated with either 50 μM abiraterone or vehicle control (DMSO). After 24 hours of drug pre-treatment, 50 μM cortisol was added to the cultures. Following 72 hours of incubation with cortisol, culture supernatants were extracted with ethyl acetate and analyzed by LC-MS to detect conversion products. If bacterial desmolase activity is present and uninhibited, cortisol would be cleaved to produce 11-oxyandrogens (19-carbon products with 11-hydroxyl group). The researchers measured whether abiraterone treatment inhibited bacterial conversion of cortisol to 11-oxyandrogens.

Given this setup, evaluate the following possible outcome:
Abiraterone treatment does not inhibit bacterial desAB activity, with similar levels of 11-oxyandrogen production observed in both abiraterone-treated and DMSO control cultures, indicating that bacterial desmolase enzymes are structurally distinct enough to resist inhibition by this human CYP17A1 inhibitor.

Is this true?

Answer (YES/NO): YES